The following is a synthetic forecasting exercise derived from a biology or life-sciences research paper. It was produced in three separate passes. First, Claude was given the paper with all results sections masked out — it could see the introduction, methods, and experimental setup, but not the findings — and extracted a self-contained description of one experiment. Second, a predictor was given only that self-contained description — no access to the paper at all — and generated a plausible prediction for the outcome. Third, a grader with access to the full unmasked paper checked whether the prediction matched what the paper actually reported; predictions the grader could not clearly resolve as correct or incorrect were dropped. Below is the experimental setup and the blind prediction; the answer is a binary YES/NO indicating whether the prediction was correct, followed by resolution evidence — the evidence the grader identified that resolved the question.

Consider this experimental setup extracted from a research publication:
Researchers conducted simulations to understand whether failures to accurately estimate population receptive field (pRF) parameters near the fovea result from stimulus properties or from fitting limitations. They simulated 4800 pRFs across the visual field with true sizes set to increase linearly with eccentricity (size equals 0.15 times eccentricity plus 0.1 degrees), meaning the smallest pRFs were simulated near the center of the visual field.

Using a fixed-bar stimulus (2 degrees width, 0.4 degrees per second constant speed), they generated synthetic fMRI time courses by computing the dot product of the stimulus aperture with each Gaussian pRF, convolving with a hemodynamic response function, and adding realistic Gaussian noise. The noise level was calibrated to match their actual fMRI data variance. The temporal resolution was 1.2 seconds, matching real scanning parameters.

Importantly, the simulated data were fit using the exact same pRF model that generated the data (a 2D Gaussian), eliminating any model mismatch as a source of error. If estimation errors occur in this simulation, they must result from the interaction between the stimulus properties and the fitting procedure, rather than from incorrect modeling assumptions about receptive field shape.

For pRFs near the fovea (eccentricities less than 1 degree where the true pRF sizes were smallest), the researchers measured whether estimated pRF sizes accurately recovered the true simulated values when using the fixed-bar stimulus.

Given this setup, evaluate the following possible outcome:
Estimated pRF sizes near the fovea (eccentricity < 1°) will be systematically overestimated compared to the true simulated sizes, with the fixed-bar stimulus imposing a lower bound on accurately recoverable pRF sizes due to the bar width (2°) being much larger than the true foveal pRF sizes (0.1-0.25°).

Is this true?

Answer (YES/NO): YES